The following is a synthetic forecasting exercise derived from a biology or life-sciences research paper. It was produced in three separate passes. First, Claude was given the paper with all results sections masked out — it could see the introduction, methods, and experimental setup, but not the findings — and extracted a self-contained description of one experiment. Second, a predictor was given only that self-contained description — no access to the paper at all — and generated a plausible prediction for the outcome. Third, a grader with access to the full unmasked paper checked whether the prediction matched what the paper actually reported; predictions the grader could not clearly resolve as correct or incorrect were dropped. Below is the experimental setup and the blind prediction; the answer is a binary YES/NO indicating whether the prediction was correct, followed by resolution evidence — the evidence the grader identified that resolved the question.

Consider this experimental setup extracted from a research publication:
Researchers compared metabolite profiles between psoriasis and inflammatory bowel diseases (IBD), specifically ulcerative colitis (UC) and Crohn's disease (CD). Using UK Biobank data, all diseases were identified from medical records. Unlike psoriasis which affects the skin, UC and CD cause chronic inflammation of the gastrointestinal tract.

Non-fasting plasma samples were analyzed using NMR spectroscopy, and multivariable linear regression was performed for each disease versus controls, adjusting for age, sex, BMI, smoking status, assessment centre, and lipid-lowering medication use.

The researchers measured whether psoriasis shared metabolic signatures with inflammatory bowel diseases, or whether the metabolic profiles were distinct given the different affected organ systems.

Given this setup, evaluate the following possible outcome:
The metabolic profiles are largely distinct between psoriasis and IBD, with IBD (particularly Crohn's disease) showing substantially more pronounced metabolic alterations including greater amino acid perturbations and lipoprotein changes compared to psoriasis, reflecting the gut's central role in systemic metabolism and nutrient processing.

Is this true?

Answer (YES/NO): NO